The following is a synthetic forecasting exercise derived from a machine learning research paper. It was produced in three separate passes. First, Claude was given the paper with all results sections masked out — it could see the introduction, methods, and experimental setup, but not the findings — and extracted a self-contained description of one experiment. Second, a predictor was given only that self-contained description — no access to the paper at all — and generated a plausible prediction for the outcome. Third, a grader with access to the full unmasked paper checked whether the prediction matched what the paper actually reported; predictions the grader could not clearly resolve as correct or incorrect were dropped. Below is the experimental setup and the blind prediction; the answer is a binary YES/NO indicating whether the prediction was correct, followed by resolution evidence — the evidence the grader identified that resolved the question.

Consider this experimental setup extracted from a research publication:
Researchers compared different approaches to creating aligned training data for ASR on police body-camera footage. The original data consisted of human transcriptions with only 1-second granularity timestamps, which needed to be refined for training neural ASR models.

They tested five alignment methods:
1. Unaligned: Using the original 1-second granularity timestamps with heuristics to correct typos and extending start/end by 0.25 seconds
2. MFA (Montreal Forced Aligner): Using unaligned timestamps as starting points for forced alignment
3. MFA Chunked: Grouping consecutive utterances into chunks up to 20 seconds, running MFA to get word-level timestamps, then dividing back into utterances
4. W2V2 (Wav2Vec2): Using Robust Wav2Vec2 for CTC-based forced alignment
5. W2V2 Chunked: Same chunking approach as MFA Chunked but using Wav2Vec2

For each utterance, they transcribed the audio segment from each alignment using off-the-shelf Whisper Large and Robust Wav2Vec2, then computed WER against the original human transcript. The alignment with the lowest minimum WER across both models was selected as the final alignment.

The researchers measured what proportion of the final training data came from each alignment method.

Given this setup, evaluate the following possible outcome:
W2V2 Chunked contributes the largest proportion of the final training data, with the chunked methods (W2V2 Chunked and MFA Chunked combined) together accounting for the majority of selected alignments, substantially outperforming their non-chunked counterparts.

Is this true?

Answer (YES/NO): NO